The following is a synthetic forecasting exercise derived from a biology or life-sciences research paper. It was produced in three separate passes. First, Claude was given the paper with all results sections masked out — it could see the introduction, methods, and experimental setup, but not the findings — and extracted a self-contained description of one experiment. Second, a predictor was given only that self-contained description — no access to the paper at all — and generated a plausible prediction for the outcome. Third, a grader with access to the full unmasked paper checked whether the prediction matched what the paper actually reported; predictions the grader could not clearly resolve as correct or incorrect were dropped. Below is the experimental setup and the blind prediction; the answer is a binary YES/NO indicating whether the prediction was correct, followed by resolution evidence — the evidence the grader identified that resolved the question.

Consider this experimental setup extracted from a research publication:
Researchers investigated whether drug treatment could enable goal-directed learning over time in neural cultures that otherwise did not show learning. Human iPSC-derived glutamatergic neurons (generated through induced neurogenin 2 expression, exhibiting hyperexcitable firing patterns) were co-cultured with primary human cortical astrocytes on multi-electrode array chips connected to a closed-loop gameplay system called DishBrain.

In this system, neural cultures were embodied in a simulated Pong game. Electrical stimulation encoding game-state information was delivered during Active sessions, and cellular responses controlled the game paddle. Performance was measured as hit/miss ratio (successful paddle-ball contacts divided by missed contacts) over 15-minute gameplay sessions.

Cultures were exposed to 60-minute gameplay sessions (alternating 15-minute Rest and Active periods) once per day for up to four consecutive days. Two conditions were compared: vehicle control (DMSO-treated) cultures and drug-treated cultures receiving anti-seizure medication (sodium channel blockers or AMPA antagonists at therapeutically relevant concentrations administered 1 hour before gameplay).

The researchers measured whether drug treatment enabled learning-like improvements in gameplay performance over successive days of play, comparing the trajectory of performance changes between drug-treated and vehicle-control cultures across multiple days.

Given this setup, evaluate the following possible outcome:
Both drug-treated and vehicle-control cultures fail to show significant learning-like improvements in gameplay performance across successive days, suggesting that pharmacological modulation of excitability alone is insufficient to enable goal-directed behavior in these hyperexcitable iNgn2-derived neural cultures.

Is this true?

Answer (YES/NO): NO